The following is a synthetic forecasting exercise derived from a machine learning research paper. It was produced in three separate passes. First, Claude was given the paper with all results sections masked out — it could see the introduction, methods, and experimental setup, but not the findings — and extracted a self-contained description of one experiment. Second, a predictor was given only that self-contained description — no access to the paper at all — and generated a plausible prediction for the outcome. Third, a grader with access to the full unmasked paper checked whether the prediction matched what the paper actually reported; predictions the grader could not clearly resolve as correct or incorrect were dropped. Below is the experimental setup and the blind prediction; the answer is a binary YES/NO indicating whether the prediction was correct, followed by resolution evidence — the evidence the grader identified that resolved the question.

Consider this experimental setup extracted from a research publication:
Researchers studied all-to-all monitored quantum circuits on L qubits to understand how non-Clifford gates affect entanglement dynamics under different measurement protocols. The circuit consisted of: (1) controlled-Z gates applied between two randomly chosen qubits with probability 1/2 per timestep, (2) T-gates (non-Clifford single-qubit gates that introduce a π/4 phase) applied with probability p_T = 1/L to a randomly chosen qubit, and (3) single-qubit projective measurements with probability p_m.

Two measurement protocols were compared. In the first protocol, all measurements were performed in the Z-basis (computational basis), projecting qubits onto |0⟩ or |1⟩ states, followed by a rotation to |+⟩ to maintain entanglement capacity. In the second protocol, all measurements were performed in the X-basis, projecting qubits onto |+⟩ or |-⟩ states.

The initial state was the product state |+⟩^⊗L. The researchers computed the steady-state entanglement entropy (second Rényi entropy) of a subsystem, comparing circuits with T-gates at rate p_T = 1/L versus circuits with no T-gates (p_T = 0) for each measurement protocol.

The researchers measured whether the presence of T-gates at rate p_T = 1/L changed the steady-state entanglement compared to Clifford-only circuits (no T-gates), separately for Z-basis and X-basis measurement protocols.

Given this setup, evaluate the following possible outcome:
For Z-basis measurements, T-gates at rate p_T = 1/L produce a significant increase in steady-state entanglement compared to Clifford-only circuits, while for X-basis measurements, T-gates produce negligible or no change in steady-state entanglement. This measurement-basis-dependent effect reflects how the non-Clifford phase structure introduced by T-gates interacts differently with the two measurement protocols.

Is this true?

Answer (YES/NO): NO